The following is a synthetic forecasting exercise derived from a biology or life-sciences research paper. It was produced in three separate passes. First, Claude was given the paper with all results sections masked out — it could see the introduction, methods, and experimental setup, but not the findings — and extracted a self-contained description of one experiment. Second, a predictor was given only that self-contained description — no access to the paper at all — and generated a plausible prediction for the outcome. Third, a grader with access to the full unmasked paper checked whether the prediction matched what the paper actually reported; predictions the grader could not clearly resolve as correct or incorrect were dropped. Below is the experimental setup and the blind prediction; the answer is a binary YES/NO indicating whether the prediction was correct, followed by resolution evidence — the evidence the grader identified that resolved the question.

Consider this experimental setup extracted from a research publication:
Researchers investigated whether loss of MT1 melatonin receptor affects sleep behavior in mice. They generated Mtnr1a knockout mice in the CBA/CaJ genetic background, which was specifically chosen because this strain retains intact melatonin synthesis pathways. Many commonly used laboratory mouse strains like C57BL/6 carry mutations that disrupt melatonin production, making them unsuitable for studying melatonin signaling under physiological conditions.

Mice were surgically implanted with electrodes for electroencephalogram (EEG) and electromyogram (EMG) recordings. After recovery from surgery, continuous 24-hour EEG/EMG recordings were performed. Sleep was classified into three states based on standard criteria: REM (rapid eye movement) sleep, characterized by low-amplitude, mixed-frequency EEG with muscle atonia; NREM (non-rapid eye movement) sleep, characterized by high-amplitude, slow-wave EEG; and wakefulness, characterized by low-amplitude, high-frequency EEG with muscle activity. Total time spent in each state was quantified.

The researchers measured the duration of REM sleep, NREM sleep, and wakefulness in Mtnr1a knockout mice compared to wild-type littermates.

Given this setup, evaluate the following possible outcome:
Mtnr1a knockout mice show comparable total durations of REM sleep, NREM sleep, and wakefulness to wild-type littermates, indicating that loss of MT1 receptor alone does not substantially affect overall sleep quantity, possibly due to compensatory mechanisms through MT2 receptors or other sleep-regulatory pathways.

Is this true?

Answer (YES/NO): NO